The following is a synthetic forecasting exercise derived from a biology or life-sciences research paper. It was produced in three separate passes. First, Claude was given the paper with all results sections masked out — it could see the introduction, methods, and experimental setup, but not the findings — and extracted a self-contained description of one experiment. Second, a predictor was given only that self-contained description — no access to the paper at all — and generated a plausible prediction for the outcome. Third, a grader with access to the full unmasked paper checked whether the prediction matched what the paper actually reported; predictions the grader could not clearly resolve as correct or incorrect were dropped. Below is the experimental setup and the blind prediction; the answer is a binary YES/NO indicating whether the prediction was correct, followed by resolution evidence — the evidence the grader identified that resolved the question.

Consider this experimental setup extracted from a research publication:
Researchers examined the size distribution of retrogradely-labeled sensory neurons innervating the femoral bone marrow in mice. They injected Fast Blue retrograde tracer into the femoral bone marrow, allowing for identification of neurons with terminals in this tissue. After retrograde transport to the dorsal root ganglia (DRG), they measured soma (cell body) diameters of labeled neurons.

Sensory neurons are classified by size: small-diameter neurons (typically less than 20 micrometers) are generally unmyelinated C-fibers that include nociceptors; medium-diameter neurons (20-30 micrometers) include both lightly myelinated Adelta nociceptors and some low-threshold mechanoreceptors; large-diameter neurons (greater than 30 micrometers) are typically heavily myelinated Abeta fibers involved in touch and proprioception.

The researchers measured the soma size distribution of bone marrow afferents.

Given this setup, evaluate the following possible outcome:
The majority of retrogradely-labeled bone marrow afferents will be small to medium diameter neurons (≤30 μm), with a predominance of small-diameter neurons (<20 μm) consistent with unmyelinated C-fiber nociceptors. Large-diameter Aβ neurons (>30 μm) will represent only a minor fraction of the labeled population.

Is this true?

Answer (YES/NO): NO